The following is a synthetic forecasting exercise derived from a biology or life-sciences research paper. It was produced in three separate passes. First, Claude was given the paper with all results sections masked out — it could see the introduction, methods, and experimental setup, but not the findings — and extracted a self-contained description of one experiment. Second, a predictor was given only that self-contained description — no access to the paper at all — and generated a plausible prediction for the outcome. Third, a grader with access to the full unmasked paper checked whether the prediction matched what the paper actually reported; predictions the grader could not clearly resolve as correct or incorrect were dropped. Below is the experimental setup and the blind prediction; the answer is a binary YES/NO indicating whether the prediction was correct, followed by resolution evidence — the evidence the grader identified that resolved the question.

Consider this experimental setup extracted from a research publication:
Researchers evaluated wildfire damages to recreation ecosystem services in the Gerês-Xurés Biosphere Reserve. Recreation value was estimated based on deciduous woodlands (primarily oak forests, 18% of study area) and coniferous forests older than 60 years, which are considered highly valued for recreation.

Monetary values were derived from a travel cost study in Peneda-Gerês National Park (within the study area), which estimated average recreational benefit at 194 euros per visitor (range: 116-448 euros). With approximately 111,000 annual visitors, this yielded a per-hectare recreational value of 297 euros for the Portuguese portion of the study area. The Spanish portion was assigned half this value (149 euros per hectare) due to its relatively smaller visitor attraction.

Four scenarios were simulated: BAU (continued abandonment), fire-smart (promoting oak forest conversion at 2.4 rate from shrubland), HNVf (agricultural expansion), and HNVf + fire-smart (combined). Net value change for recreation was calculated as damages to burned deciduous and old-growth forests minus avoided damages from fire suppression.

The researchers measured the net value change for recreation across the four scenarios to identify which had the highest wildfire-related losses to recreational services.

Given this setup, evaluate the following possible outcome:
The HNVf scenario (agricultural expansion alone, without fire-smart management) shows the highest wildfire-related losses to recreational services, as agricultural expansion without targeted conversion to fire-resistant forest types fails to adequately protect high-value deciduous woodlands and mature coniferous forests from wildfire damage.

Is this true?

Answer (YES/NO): NO